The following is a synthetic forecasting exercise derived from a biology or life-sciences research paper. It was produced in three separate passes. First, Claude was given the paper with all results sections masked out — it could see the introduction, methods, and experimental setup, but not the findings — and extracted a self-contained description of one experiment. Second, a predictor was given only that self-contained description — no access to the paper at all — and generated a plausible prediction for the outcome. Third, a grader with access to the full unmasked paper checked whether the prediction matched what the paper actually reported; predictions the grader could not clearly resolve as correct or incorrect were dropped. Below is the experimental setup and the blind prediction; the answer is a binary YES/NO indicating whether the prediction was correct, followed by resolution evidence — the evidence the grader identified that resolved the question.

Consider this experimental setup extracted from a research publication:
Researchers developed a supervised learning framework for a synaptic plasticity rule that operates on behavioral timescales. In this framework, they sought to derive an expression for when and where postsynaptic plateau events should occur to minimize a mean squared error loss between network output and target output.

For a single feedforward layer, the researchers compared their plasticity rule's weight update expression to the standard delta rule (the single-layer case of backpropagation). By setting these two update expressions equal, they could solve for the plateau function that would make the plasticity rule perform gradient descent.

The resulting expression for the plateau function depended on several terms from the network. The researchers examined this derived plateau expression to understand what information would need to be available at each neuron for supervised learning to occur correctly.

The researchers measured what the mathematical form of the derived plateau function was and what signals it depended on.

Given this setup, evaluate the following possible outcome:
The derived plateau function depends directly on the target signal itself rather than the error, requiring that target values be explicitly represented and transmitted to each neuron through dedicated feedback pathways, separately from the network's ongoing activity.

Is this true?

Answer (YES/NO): NO